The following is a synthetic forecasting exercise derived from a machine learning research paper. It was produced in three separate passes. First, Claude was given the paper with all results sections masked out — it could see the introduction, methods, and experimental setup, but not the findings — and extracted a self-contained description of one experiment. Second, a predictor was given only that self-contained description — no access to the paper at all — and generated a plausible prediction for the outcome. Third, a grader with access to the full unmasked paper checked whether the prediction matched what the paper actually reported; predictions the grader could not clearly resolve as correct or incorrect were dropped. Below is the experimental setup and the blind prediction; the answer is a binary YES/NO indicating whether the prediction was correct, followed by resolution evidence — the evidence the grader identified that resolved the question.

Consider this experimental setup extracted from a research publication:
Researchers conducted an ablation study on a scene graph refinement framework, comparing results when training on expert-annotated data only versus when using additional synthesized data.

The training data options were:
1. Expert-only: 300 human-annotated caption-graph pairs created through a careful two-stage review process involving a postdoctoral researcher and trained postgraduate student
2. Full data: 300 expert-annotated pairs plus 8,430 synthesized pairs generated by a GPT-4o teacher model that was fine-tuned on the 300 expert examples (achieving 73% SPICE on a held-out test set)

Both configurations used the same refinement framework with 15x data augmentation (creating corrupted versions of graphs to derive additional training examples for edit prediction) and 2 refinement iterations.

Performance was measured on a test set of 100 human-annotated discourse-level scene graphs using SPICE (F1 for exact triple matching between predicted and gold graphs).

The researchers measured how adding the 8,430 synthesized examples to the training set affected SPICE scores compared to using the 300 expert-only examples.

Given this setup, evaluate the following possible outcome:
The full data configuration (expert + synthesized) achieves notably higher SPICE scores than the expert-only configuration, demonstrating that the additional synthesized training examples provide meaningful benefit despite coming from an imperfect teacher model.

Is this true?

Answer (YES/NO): YES